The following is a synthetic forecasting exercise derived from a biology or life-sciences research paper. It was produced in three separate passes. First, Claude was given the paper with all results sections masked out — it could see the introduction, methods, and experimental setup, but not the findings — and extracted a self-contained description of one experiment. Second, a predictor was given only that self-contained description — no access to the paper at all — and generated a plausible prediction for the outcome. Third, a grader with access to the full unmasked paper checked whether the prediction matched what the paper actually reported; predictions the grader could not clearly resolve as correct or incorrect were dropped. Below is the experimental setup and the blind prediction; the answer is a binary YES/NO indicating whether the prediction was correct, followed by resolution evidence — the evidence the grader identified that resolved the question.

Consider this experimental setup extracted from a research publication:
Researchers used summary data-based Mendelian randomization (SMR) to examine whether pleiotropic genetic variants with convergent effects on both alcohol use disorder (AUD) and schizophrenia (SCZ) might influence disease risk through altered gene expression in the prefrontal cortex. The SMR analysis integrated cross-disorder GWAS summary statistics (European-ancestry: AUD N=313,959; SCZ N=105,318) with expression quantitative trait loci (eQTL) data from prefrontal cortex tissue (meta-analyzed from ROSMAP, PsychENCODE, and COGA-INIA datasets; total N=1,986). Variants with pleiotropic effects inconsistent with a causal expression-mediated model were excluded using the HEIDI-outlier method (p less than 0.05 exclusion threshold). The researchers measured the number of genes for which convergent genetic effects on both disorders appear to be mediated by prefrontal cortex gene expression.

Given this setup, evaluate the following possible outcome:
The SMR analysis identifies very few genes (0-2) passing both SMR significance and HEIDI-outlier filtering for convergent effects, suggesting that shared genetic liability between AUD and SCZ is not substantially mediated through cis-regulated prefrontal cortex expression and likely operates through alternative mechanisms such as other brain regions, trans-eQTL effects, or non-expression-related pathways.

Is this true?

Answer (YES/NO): NO